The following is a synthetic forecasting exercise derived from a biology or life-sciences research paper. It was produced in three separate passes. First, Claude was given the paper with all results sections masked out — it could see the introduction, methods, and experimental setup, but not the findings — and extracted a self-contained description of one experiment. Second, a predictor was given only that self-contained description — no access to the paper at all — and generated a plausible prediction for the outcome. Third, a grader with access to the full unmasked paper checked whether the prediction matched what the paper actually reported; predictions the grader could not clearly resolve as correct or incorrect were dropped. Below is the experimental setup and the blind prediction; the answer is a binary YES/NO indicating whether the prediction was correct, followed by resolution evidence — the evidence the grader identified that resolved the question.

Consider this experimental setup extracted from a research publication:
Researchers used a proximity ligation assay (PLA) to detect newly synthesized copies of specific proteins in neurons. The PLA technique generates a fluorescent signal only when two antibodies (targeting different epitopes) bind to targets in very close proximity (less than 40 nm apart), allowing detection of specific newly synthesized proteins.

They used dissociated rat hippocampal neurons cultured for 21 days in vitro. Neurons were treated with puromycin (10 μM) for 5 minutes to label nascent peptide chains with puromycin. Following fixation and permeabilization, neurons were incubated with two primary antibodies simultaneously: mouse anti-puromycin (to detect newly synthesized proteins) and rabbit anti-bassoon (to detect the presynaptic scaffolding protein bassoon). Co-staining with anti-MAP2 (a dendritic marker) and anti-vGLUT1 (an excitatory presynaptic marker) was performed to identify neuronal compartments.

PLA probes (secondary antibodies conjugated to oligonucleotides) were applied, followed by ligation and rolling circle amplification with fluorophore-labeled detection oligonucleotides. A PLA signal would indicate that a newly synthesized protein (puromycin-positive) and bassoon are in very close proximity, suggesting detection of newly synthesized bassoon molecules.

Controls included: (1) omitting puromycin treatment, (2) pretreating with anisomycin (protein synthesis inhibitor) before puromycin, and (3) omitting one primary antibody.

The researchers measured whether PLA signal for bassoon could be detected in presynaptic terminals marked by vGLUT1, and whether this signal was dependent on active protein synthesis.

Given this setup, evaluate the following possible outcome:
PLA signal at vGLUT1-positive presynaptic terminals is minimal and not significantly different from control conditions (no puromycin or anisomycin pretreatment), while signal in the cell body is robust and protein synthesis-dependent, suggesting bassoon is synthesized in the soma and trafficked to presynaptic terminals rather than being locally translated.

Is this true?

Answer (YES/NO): NO